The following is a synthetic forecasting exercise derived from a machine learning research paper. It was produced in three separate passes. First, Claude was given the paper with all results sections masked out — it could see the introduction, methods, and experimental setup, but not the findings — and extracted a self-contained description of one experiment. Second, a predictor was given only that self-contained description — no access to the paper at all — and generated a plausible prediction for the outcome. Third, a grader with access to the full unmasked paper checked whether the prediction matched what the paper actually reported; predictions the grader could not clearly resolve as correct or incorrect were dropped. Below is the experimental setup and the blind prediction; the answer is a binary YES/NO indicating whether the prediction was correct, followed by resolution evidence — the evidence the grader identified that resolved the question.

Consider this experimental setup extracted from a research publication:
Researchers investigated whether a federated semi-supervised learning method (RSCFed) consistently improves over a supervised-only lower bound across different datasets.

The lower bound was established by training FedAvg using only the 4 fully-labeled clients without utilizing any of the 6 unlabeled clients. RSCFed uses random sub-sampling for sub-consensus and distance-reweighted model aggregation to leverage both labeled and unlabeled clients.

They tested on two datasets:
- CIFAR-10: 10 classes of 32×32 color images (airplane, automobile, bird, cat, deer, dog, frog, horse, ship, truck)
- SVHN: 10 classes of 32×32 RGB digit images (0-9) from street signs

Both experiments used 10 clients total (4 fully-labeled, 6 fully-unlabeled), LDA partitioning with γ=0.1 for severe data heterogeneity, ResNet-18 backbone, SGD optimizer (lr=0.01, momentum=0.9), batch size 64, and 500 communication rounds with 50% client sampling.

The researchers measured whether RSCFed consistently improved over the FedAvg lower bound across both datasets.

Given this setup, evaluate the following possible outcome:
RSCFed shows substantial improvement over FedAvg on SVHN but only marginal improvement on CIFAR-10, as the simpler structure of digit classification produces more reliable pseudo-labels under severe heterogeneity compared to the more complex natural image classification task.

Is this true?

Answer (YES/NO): NO